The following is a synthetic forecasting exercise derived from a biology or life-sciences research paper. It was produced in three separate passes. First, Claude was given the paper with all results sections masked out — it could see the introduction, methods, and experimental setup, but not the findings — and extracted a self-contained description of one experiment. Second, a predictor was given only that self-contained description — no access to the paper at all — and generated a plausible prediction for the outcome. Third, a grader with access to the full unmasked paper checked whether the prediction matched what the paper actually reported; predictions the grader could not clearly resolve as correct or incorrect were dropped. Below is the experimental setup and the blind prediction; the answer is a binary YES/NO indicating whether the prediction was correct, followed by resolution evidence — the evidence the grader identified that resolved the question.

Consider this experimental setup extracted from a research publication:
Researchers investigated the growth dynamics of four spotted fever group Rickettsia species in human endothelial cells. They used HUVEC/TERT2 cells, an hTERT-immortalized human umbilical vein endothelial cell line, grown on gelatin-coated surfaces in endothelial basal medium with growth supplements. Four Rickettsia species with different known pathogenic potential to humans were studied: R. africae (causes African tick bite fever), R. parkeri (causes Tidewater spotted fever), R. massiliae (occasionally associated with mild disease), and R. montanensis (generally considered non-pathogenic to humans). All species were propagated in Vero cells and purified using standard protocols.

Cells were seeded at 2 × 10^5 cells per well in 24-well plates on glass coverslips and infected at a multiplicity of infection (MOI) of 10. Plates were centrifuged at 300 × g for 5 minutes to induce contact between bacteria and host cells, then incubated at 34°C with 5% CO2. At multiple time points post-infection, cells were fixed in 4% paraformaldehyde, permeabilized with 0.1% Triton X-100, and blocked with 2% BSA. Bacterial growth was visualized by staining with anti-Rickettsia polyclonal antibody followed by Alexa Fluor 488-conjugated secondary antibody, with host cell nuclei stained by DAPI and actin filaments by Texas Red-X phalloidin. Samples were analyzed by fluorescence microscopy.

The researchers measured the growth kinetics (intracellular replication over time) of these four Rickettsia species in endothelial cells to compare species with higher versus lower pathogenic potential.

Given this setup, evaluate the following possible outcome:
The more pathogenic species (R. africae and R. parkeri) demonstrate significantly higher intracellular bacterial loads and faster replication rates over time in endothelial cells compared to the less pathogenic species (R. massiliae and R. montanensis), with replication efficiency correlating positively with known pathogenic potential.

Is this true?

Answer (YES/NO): YES